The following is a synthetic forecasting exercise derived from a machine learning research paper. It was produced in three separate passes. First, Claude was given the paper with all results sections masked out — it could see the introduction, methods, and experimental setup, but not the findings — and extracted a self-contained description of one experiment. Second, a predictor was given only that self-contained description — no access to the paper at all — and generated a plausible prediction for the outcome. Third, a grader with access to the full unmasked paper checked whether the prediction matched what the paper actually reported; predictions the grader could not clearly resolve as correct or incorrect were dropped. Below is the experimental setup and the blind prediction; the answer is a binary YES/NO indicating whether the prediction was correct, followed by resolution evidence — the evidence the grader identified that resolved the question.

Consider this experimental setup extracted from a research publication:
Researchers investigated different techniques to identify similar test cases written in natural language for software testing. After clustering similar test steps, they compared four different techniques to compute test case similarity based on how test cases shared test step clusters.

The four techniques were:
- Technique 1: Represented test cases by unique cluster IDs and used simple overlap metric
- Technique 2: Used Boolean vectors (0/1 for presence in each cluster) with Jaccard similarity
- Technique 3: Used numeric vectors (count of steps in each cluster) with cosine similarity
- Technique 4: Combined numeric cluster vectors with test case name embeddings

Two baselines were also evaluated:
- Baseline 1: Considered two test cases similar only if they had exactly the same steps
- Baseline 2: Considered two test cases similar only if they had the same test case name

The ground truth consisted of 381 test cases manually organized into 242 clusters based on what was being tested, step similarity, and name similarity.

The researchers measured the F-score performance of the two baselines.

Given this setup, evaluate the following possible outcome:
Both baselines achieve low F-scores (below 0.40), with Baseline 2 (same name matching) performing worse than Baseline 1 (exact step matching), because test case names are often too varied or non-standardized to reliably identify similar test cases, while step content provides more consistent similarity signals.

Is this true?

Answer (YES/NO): NO